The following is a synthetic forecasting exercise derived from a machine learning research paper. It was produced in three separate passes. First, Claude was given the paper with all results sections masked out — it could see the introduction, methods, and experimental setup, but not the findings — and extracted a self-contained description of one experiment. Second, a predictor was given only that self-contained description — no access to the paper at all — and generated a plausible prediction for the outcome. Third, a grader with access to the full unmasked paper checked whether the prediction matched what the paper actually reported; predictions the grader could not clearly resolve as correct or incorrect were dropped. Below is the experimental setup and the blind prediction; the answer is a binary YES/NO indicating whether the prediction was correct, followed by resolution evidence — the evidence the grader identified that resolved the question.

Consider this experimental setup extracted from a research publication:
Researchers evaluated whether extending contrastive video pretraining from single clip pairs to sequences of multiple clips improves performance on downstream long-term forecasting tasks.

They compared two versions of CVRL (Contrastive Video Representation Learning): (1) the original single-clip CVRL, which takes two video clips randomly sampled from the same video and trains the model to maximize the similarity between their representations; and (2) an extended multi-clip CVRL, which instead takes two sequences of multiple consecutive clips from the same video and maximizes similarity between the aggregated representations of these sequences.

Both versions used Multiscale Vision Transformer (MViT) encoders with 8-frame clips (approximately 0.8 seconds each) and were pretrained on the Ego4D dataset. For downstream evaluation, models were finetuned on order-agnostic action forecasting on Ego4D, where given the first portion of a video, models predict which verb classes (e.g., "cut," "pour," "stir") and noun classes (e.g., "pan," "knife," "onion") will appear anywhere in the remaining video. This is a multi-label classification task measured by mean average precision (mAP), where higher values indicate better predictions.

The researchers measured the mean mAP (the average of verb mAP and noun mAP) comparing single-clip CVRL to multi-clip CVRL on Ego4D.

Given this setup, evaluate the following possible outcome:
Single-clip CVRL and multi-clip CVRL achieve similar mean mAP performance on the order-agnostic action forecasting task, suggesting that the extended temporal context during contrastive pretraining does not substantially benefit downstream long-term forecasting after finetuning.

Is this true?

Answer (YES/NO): NO